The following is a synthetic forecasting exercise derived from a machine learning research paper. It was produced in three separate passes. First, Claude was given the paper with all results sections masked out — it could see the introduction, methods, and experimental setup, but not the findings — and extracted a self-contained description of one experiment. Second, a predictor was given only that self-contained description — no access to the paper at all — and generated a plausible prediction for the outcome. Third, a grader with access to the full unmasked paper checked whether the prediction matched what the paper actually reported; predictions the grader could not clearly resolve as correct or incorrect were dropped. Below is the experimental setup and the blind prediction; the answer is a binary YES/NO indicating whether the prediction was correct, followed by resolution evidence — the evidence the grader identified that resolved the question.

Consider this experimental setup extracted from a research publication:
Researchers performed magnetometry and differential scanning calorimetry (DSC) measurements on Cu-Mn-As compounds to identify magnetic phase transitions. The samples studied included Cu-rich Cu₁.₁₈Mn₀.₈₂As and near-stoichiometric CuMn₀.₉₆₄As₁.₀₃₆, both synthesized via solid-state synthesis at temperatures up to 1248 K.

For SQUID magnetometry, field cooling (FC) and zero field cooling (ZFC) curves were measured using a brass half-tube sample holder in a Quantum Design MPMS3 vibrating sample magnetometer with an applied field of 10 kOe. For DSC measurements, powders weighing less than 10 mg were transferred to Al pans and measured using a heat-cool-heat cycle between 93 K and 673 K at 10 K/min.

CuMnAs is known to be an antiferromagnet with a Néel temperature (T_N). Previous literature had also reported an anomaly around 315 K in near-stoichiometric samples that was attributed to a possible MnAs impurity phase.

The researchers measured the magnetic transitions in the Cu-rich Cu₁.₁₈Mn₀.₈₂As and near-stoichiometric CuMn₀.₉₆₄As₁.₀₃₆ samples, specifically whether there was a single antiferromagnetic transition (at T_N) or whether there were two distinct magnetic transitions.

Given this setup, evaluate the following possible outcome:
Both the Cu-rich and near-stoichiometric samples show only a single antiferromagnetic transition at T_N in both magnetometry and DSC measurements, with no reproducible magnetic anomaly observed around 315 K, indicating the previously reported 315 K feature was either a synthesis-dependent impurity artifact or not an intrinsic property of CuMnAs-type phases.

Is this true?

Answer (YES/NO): NO